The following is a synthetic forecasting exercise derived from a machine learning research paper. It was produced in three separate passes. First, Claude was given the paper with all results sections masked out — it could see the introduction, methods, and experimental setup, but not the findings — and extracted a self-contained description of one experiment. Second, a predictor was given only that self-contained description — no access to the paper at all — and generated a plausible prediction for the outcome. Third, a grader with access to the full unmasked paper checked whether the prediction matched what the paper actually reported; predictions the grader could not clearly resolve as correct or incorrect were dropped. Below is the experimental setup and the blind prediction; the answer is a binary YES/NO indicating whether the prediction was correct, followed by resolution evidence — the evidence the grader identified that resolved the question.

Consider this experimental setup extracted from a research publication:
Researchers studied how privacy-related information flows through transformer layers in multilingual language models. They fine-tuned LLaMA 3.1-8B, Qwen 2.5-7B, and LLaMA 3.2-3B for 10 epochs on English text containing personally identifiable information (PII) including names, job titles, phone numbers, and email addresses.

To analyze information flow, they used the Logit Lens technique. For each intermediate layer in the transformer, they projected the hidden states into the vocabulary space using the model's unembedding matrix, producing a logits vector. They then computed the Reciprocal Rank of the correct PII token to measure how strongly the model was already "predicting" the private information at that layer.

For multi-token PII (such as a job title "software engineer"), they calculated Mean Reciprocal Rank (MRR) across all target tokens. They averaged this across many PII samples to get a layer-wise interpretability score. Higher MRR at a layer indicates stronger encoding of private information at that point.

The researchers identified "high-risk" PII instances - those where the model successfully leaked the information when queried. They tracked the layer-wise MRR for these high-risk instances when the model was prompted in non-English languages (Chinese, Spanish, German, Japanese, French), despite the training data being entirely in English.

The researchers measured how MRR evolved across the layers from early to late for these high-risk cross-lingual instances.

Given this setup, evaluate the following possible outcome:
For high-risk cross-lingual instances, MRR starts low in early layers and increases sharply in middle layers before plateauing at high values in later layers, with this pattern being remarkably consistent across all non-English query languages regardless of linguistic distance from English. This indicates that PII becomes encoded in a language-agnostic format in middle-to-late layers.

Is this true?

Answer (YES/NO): NO